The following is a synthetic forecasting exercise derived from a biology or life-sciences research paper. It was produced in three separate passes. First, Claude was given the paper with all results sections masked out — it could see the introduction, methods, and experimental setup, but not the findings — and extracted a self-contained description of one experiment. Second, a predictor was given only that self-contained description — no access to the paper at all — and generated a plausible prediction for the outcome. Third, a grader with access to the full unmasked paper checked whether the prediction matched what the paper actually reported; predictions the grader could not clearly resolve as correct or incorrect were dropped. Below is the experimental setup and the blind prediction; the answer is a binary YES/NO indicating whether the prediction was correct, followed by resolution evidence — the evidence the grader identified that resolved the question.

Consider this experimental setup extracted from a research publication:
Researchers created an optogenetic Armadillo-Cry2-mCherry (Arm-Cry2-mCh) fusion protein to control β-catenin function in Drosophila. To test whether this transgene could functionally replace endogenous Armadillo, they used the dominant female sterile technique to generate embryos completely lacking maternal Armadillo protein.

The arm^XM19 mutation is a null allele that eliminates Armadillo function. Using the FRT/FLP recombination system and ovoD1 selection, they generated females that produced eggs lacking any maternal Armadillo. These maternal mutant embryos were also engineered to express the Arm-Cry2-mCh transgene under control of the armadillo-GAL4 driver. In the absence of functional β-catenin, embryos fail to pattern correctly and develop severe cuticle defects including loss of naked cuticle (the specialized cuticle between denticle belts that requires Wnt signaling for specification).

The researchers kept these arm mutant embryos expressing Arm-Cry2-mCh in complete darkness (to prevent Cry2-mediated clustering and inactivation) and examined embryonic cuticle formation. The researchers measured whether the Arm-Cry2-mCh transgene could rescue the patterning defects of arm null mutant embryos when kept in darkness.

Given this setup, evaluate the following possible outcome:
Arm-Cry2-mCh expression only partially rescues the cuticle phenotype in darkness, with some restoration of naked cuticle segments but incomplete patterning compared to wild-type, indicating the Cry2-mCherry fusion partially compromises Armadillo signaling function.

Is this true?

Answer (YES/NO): NO